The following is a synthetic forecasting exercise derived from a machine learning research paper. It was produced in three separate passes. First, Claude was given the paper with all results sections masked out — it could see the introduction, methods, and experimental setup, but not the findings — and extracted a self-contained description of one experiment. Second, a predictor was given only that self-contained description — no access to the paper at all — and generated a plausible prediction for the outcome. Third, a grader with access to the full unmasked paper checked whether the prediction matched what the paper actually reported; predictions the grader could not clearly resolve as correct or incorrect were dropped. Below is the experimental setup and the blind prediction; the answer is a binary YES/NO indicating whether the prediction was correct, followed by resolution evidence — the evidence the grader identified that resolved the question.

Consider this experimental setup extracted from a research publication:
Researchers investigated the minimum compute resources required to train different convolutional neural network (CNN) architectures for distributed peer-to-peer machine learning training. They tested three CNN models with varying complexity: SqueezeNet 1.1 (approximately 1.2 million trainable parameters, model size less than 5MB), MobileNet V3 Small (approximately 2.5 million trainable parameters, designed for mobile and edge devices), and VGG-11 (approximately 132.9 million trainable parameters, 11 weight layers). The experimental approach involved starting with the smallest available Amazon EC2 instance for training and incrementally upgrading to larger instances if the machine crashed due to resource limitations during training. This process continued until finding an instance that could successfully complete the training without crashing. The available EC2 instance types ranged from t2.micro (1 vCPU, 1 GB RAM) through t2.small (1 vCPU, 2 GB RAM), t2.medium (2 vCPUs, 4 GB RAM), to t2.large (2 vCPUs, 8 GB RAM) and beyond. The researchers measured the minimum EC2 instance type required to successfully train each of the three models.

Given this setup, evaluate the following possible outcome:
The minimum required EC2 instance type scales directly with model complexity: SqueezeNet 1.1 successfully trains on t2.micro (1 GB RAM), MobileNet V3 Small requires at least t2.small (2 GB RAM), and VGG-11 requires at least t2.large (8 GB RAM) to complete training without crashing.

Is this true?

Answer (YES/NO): NO